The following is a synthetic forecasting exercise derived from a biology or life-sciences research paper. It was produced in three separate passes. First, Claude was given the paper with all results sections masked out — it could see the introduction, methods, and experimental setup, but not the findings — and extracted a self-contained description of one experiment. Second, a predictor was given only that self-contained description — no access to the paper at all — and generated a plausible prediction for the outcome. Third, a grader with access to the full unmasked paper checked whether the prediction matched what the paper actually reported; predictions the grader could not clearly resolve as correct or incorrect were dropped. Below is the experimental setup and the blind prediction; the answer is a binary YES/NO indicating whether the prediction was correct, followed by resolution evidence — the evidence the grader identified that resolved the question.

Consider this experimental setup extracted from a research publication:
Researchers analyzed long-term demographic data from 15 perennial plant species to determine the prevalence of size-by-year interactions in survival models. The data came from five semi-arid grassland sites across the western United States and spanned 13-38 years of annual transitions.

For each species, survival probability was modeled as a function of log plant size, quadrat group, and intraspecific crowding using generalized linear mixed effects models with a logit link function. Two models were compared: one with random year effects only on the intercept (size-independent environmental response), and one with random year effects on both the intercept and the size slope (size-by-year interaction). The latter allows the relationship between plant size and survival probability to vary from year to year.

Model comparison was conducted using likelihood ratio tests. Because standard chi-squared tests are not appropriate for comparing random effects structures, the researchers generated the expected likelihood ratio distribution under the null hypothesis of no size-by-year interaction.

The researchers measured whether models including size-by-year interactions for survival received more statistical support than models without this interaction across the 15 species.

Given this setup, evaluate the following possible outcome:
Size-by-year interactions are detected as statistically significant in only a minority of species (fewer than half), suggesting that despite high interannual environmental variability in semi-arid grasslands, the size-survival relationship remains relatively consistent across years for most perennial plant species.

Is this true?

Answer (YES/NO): NO